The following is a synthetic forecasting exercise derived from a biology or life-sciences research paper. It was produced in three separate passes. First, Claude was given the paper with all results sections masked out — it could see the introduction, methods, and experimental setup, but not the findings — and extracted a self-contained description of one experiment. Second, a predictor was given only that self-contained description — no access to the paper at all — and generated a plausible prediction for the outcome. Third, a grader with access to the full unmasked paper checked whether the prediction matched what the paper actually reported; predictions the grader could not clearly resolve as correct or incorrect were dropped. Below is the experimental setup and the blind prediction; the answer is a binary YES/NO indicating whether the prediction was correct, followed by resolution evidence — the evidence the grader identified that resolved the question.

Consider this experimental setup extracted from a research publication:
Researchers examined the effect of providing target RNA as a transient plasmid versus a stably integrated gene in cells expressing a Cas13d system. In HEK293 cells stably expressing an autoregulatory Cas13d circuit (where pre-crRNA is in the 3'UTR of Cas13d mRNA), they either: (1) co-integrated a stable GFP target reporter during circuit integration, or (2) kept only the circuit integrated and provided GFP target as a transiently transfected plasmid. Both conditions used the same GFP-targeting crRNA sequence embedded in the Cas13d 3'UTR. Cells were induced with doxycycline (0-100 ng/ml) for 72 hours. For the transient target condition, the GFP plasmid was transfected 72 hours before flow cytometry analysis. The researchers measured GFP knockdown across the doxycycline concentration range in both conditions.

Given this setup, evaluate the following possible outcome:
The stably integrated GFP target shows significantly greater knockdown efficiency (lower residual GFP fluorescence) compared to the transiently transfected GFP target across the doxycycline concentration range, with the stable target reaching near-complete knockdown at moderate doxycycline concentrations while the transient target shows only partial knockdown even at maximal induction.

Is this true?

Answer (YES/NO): NO